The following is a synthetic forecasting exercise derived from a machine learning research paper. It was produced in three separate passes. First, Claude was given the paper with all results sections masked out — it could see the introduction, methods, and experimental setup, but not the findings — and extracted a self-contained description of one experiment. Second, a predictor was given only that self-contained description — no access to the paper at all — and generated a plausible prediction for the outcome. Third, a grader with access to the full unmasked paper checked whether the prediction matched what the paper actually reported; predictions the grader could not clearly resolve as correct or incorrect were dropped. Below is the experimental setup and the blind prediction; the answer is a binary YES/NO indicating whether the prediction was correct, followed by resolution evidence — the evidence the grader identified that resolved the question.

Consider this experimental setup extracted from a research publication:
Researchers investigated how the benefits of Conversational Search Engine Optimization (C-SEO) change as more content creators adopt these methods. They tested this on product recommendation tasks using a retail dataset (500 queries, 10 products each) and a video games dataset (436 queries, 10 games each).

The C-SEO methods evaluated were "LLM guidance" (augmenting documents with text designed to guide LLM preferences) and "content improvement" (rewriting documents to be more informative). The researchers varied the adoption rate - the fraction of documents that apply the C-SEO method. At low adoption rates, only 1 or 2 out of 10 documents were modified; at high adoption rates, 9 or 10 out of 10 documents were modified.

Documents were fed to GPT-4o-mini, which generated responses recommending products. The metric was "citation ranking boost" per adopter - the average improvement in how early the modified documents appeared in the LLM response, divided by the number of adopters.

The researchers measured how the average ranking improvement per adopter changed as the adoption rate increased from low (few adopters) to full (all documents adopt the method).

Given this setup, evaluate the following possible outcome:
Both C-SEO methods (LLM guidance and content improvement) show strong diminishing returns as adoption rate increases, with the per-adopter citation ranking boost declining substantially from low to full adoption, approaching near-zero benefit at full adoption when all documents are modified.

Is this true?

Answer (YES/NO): YES